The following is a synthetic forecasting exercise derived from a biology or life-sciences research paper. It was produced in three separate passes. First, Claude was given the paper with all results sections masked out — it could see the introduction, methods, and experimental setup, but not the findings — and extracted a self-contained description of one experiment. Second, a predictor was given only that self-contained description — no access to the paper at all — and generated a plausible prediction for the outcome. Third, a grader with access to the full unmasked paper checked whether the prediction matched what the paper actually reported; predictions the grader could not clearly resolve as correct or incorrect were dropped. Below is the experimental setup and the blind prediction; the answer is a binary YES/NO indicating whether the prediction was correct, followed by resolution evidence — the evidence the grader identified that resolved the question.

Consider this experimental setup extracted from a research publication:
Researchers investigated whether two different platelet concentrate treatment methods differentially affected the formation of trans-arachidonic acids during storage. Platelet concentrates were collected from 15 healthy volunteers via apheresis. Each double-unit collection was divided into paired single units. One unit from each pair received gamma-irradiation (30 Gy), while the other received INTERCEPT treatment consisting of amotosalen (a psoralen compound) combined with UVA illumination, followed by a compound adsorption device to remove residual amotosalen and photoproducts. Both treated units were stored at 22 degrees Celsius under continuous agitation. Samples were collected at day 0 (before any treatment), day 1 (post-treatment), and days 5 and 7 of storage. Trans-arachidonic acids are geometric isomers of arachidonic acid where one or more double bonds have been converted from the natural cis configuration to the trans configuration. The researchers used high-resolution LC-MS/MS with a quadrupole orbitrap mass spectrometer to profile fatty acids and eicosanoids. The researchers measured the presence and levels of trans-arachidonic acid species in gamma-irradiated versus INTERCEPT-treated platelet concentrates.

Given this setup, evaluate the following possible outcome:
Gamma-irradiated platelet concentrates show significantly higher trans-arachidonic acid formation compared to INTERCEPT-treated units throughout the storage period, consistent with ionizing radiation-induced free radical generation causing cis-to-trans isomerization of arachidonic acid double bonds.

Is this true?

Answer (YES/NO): NO